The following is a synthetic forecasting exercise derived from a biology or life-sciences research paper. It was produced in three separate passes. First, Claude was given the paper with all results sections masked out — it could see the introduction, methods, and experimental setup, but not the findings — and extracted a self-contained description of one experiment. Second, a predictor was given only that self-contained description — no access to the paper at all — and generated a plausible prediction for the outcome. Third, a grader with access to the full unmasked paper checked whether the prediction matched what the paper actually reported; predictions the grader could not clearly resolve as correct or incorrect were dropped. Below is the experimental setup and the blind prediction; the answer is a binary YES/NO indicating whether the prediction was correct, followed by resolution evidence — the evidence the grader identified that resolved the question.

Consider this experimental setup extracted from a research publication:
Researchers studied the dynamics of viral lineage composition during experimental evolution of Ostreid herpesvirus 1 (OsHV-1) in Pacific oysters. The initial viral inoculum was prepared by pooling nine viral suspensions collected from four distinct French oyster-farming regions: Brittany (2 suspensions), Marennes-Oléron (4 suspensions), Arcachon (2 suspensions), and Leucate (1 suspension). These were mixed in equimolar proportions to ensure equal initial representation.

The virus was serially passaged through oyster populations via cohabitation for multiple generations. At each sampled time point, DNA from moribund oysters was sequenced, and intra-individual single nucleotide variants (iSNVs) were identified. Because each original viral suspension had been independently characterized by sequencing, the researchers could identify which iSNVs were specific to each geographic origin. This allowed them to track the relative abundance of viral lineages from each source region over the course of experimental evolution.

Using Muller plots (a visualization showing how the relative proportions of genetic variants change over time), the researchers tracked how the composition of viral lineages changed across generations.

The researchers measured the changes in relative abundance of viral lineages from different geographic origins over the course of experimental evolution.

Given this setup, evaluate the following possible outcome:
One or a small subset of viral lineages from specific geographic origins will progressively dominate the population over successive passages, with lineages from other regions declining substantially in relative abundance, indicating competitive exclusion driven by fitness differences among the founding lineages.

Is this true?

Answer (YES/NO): NO